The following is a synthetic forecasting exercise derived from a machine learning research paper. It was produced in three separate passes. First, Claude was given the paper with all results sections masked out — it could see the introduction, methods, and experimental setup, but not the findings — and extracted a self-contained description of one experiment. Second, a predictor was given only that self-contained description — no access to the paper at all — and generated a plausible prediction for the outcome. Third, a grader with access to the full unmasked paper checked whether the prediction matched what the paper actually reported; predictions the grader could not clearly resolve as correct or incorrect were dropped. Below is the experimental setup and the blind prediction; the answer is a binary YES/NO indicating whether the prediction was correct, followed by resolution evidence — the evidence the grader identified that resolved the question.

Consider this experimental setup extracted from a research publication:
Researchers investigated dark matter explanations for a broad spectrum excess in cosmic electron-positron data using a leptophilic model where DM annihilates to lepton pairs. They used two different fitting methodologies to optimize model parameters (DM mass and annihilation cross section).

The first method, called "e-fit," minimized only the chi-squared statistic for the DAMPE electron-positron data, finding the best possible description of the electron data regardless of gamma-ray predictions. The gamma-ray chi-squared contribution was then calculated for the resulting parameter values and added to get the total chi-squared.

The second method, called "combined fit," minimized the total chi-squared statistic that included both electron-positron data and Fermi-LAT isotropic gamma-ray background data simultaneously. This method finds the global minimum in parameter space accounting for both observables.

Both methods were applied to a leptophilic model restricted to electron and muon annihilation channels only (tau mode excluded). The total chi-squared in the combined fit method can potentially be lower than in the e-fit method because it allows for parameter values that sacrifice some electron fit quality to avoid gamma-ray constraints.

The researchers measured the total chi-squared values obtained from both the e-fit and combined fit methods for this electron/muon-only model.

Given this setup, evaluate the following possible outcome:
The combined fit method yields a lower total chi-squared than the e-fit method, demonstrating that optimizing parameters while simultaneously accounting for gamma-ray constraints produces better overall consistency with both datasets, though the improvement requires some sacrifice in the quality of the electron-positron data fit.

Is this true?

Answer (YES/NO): YES